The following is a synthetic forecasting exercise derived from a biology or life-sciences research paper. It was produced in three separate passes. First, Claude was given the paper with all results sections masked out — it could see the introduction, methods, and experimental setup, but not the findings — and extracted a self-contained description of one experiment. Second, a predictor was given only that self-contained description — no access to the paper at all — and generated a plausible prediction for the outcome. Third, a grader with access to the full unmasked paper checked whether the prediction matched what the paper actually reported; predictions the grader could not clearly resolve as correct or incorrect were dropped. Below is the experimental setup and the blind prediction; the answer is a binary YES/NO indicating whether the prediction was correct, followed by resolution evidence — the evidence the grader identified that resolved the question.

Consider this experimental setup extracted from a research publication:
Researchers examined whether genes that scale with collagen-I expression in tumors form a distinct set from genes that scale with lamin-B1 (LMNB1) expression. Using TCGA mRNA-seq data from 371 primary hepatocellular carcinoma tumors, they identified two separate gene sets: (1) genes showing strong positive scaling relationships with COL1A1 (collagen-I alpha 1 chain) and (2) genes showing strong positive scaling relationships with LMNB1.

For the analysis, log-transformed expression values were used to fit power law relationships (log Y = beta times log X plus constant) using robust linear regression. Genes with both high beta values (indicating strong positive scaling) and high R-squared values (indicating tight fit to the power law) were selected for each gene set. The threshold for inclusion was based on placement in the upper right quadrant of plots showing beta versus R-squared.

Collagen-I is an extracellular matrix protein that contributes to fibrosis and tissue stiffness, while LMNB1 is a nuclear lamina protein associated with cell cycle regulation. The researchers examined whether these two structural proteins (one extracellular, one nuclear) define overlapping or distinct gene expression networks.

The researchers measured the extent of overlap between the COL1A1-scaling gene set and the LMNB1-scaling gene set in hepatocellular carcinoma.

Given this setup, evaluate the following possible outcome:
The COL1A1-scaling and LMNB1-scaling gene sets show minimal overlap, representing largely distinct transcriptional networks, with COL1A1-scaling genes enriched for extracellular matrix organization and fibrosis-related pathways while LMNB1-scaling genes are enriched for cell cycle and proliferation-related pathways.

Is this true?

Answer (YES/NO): YES